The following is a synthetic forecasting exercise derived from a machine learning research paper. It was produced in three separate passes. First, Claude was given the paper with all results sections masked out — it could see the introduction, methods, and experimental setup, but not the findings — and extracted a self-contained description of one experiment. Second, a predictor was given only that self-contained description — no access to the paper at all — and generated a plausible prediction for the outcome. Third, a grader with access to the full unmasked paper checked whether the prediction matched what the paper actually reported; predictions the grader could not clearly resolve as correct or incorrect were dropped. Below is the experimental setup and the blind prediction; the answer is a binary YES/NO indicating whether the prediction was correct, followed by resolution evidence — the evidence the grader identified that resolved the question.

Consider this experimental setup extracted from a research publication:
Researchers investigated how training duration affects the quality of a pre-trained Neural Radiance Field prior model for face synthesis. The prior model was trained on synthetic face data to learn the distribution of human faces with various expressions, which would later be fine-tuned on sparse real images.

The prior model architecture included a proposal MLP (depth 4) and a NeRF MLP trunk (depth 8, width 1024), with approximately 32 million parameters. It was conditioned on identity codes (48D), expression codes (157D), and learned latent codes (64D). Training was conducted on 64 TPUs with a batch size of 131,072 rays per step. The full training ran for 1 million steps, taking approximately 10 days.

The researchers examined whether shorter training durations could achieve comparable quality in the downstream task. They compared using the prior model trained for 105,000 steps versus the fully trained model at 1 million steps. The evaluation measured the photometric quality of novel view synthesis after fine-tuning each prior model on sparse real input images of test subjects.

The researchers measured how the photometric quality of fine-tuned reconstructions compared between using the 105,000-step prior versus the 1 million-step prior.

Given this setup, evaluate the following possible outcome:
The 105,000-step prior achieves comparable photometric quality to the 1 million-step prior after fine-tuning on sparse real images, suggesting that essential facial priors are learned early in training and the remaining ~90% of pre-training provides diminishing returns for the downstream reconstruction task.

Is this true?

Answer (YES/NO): YES